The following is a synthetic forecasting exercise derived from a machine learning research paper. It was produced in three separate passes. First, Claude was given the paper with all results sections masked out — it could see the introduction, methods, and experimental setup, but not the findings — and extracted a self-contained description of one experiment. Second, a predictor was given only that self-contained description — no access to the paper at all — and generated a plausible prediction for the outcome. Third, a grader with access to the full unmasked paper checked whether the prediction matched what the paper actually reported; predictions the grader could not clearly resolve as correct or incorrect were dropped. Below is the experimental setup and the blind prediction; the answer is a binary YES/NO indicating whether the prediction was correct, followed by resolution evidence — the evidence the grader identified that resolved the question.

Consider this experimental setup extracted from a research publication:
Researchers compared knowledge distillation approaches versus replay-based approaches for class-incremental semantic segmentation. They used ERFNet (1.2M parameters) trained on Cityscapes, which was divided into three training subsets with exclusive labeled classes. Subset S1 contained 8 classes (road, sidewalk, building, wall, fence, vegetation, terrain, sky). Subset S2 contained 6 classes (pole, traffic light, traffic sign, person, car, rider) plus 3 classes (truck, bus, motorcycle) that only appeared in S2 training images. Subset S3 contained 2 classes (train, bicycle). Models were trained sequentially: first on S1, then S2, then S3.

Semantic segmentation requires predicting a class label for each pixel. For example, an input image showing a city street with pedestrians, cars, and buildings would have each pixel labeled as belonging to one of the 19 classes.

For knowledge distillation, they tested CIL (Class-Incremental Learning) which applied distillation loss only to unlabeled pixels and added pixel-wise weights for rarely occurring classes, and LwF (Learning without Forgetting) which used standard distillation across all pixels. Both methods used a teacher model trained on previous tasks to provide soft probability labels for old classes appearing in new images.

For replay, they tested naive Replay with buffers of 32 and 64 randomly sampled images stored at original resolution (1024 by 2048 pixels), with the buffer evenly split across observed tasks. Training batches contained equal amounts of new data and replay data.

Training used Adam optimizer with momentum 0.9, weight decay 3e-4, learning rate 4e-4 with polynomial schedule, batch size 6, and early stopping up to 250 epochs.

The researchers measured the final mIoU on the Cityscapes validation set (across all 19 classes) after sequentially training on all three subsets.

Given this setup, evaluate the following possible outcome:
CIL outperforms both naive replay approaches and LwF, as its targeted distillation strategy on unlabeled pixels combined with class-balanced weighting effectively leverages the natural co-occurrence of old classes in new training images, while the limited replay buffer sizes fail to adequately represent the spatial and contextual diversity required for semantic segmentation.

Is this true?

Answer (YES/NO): YES